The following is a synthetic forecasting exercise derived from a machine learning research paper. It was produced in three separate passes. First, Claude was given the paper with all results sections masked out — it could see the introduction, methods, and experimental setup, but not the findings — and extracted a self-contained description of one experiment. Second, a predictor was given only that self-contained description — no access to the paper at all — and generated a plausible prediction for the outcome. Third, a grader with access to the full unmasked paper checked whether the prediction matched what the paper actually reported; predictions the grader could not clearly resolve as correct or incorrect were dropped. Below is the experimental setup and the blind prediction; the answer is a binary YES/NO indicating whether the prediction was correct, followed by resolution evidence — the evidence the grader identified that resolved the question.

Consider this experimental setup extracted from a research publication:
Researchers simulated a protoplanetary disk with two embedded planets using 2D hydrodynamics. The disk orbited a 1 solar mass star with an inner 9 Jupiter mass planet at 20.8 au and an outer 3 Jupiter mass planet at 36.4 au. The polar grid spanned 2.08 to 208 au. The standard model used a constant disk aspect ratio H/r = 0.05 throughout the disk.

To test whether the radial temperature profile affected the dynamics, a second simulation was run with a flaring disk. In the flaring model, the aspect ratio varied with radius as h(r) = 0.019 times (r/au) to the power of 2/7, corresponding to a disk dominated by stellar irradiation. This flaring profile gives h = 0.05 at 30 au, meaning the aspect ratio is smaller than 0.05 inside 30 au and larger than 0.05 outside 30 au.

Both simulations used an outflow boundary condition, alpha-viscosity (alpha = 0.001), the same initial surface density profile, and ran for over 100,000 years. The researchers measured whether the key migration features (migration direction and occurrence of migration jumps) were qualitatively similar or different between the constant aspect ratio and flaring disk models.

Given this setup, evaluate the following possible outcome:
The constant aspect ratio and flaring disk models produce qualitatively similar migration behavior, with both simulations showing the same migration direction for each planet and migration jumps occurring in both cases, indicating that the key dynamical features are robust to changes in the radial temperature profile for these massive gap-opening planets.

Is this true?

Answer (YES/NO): YES